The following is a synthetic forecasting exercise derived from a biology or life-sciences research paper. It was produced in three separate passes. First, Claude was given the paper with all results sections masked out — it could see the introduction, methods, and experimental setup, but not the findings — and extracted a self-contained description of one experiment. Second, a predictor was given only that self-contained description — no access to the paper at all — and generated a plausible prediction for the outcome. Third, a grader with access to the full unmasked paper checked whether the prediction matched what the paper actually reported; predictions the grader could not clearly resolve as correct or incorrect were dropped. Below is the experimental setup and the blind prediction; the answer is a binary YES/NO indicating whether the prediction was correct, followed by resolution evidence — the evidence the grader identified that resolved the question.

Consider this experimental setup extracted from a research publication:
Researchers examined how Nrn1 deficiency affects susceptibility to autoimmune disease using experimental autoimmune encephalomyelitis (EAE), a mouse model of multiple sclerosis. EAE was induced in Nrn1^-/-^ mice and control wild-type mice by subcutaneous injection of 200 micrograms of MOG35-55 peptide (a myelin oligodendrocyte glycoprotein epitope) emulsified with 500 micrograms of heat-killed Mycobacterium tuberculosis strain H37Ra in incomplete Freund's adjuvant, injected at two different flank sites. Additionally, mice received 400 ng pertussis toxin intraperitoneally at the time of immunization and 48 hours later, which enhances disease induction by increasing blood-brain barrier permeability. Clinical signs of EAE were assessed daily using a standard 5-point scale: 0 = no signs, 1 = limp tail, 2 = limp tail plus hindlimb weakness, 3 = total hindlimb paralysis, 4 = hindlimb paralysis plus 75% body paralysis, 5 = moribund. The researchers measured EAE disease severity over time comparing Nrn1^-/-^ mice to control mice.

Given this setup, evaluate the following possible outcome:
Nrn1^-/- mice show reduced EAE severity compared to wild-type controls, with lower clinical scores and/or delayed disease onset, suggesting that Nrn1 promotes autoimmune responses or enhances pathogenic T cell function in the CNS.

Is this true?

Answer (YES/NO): NO